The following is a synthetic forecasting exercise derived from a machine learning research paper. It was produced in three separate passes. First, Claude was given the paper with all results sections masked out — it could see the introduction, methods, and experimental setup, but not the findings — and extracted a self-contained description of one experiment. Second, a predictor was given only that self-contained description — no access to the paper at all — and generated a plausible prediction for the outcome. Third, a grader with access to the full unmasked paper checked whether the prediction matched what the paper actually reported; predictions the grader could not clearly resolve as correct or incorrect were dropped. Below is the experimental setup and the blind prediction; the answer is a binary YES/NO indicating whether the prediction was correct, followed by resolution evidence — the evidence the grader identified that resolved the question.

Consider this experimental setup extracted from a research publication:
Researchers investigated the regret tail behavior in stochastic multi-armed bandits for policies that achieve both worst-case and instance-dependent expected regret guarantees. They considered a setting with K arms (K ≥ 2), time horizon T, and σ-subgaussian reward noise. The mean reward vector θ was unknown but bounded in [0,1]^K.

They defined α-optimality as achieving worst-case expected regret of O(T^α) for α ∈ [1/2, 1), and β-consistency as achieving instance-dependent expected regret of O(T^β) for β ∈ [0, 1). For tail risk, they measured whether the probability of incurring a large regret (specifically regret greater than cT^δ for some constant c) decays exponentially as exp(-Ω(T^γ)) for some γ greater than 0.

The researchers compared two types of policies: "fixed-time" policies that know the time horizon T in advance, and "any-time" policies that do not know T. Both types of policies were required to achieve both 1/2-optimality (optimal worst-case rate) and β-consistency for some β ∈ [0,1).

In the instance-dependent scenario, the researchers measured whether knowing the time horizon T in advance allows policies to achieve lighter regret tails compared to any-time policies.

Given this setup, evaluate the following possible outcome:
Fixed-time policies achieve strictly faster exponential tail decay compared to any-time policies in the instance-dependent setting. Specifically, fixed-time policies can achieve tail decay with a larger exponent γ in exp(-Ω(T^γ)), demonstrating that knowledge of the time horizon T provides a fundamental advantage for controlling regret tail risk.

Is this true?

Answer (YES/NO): YES